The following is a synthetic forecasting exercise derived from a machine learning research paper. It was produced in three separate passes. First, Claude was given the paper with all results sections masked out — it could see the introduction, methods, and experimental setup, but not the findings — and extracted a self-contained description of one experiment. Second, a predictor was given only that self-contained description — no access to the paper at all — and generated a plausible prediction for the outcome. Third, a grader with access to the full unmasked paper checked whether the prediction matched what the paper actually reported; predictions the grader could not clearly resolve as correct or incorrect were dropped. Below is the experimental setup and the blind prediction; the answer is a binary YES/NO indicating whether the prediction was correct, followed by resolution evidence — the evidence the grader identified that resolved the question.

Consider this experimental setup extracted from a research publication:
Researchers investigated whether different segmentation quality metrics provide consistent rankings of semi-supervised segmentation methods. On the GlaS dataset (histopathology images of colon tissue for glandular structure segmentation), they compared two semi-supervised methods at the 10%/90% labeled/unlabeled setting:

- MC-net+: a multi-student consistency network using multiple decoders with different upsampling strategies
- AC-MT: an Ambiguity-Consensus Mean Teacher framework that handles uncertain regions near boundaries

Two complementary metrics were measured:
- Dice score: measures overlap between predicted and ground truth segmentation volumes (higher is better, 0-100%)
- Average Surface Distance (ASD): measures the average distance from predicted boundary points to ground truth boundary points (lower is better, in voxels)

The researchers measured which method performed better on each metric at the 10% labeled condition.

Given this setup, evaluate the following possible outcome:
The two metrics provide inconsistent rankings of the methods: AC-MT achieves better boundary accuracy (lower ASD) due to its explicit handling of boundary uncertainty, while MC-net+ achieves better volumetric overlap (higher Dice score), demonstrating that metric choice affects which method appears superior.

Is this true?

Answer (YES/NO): NO